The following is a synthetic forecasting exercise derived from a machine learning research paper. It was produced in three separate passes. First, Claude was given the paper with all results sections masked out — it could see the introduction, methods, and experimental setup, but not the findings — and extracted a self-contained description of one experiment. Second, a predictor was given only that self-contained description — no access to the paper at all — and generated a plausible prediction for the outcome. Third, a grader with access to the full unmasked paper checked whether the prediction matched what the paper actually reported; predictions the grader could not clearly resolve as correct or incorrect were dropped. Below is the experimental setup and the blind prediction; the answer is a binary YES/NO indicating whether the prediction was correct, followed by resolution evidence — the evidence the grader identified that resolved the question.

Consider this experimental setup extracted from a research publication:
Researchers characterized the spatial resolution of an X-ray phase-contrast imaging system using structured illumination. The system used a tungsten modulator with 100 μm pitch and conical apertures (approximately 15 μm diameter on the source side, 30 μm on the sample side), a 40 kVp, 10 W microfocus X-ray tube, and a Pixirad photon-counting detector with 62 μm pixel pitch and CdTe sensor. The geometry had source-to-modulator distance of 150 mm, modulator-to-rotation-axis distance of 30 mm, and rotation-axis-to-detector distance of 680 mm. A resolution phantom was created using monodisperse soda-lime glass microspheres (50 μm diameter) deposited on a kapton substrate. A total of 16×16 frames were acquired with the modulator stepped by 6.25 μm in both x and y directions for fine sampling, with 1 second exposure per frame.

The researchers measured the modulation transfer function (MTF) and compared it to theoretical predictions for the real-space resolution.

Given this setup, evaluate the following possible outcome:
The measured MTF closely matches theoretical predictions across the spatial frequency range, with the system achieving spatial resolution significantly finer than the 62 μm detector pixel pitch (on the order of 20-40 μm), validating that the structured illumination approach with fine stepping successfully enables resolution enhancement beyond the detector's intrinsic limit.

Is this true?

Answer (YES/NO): NO